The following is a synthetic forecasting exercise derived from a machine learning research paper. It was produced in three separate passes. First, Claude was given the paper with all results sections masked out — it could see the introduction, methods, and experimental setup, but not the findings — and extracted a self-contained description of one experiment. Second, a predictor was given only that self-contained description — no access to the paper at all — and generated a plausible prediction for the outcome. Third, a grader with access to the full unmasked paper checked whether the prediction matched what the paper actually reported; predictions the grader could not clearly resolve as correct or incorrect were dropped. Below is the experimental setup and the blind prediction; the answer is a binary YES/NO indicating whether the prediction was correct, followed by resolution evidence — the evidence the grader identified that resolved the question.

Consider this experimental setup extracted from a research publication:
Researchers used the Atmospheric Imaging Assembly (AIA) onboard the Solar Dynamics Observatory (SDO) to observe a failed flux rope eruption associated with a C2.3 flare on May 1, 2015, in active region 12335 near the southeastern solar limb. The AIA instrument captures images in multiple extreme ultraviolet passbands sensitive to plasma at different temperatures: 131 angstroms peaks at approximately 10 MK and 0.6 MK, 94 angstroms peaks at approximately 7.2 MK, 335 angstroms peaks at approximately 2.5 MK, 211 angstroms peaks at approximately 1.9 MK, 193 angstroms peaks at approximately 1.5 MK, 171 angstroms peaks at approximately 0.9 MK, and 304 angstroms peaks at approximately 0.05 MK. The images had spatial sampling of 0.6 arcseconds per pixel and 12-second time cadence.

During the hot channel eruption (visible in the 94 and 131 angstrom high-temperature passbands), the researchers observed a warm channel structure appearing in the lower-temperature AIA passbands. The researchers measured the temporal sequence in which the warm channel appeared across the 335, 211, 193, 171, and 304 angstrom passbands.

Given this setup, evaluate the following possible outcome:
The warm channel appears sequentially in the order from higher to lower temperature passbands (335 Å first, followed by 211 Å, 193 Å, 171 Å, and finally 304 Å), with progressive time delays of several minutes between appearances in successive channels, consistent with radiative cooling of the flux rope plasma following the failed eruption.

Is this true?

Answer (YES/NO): NO